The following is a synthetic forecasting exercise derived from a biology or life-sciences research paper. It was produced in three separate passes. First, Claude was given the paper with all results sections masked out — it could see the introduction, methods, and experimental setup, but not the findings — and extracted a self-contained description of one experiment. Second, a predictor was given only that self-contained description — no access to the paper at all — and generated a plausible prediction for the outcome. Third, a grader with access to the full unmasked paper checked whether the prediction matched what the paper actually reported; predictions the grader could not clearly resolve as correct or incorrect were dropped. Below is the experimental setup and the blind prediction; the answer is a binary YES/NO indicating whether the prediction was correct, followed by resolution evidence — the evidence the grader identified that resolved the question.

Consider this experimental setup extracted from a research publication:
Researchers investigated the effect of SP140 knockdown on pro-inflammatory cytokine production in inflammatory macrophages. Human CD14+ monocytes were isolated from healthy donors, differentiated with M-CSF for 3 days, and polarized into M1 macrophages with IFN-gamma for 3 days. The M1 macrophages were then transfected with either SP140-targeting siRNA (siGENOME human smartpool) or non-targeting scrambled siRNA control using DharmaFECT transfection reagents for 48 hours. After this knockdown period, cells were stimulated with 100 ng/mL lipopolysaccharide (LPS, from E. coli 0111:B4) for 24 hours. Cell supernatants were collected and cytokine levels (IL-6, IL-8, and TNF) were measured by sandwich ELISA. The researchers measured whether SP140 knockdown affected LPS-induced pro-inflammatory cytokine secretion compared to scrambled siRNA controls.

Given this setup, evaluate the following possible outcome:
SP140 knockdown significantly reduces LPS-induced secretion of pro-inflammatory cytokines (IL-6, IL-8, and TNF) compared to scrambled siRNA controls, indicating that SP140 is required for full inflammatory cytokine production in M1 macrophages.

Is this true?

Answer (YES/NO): YES